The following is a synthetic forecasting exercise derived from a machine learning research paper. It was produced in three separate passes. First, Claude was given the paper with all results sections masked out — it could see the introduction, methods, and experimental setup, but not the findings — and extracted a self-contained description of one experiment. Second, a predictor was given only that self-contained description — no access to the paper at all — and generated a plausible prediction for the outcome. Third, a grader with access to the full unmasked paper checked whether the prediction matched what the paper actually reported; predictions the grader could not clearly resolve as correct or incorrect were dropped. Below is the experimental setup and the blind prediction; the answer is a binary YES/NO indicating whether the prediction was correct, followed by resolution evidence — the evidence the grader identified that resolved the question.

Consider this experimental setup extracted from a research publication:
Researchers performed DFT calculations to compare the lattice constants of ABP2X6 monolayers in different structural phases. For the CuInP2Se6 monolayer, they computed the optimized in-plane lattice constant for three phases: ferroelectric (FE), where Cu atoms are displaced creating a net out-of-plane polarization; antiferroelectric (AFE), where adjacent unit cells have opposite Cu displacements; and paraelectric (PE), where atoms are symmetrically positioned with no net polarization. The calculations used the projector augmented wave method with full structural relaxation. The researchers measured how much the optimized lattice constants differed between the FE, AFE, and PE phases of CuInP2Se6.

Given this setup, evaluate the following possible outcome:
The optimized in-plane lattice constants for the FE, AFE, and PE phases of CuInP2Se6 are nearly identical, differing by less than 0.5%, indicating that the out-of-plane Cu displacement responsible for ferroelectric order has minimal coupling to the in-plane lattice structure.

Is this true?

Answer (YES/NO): NO